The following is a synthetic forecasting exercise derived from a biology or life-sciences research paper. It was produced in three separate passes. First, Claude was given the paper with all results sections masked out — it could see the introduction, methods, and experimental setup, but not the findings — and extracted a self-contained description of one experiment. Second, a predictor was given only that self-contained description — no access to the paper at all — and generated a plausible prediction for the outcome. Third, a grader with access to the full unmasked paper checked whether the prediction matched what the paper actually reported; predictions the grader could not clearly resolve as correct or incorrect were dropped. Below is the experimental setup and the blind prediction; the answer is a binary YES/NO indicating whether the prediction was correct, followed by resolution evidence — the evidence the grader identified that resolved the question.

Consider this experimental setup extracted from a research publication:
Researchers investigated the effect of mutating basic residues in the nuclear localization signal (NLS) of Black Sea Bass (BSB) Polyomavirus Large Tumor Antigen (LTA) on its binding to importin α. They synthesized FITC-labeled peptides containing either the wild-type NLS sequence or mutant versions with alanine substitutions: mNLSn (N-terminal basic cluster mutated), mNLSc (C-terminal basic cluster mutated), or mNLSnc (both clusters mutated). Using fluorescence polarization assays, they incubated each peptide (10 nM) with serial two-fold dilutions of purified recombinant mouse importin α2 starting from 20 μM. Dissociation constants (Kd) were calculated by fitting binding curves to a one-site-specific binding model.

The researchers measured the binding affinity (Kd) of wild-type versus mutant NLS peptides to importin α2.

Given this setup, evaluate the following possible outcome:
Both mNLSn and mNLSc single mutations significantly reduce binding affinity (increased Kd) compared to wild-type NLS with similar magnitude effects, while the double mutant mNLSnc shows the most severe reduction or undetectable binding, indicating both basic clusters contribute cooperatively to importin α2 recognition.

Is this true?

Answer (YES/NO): NO